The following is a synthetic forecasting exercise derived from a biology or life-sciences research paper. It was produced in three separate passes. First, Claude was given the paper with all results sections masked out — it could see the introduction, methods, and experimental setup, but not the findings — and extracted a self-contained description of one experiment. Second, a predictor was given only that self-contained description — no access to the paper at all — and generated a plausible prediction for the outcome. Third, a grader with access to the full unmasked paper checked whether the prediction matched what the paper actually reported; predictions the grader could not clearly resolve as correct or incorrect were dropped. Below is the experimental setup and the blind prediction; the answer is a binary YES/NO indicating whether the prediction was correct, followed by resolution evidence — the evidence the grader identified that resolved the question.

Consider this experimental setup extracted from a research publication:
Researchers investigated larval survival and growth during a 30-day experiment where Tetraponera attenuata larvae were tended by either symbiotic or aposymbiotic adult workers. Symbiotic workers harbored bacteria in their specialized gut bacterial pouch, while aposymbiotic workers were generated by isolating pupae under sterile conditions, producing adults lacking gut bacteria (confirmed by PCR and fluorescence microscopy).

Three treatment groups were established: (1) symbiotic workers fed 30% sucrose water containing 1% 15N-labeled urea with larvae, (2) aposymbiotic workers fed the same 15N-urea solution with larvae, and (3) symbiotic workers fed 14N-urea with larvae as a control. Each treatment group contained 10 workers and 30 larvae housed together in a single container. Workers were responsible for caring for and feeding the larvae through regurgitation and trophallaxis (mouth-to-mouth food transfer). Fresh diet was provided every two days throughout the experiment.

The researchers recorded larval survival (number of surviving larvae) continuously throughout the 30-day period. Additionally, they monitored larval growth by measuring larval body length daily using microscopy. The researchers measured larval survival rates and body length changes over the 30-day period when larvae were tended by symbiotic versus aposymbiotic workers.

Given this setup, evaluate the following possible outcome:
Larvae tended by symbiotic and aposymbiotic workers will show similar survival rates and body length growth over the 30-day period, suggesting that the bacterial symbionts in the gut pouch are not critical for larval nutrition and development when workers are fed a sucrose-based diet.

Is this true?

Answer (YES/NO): NO